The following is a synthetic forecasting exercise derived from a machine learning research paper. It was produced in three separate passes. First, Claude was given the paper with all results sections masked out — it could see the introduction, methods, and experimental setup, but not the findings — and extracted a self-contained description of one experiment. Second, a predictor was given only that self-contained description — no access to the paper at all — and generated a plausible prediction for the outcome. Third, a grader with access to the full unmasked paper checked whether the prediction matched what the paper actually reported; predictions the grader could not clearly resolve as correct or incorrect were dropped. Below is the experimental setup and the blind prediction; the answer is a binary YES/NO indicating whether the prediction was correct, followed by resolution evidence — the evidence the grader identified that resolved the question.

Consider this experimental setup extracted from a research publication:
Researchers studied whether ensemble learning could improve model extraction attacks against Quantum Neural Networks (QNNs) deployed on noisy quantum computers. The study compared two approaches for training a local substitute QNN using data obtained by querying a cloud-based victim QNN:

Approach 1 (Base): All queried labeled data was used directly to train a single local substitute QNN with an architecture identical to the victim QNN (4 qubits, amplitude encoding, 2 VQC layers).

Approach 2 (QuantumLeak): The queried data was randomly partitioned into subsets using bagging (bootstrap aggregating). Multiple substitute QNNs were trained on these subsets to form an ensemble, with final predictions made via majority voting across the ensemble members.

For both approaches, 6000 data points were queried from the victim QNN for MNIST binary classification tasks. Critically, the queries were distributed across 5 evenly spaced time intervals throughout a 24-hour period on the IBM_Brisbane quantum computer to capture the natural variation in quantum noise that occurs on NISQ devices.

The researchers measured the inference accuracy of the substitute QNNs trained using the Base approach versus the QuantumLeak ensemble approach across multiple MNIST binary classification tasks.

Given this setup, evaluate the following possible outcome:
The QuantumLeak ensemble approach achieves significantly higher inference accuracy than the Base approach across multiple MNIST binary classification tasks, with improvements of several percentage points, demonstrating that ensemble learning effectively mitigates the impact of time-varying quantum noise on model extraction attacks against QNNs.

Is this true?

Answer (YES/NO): NO